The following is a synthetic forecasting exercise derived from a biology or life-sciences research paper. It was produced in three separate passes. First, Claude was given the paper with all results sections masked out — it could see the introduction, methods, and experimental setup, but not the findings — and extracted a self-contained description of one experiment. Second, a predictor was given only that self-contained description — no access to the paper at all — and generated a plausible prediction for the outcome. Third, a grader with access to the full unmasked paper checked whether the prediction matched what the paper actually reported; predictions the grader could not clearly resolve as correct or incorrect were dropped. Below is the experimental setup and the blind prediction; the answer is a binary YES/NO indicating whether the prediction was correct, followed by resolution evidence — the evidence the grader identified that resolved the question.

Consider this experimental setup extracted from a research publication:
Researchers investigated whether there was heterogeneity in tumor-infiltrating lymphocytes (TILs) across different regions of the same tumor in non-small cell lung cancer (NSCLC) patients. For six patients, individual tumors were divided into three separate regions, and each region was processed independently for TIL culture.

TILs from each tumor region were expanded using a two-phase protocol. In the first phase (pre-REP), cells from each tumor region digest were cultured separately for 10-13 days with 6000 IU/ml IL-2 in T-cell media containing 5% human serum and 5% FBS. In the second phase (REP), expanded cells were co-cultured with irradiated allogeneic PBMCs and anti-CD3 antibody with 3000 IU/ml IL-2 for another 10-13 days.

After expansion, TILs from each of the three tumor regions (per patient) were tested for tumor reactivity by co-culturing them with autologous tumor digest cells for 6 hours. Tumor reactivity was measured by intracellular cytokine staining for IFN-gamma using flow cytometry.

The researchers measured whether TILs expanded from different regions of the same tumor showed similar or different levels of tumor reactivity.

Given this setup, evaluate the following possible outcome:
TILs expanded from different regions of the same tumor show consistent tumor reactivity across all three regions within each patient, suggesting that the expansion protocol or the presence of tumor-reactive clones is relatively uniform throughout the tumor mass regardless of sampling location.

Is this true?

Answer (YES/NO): YES